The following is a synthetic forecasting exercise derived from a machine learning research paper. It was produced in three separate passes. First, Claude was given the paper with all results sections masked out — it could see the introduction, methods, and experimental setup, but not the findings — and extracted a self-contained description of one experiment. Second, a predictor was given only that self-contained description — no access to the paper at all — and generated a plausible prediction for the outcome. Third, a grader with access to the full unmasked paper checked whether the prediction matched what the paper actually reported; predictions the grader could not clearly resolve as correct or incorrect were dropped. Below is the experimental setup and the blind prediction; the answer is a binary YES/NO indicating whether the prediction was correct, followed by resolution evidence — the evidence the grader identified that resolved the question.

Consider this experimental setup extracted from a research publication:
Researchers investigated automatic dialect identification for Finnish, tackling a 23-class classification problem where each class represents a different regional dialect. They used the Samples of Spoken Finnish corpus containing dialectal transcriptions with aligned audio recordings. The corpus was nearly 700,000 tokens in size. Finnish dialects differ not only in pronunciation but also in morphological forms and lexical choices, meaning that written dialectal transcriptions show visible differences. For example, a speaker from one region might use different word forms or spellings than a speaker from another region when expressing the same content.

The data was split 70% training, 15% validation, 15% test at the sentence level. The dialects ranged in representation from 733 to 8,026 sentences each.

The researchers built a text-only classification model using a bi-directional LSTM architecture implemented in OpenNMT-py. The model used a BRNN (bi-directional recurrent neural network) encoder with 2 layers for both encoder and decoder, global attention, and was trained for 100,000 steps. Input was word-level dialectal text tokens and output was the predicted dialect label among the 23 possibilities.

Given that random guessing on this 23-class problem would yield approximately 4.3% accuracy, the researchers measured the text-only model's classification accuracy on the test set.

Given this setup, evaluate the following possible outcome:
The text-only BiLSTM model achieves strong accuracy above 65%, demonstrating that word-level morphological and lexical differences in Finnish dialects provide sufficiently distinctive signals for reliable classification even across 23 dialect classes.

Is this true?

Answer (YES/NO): NO